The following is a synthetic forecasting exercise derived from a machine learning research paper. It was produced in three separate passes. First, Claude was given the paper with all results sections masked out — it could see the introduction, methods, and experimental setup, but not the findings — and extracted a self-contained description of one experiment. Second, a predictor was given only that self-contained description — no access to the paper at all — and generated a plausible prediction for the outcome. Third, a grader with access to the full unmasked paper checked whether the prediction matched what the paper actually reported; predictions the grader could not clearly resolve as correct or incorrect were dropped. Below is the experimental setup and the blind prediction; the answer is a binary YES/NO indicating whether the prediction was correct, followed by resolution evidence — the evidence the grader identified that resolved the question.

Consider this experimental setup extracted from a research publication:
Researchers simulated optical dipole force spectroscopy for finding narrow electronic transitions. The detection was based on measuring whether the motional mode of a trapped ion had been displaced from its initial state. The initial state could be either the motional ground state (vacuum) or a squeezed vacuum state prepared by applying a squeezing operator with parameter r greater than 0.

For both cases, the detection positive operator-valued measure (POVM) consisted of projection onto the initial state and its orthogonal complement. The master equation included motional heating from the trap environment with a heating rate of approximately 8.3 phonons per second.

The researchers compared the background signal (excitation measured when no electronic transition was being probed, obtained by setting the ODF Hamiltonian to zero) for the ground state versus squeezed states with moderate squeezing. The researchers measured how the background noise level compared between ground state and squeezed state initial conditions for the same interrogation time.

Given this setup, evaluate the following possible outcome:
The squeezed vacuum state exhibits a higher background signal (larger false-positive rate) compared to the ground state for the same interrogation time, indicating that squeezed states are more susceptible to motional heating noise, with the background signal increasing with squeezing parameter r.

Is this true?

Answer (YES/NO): YES